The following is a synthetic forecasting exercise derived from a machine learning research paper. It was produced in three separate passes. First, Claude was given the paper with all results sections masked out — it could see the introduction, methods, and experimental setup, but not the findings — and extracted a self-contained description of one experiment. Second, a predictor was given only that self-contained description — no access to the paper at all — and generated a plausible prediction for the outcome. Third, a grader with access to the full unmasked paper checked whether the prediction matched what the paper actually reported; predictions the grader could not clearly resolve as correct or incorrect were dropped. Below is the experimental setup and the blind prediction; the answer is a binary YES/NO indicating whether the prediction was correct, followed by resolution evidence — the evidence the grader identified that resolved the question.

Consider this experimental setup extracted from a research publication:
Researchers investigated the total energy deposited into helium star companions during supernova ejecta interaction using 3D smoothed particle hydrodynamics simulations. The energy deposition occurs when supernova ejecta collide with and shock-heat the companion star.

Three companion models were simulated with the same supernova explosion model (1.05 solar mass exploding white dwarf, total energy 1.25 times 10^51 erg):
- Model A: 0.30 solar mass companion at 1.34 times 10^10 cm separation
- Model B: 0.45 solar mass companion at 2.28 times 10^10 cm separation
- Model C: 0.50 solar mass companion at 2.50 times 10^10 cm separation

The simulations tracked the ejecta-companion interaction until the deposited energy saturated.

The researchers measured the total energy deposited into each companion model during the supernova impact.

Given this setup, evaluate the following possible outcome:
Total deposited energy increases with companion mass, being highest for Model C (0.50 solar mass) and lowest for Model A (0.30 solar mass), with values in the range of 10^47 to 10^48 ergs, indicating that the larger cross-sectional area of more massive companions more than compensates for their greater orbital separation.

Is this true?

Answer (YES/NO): NO